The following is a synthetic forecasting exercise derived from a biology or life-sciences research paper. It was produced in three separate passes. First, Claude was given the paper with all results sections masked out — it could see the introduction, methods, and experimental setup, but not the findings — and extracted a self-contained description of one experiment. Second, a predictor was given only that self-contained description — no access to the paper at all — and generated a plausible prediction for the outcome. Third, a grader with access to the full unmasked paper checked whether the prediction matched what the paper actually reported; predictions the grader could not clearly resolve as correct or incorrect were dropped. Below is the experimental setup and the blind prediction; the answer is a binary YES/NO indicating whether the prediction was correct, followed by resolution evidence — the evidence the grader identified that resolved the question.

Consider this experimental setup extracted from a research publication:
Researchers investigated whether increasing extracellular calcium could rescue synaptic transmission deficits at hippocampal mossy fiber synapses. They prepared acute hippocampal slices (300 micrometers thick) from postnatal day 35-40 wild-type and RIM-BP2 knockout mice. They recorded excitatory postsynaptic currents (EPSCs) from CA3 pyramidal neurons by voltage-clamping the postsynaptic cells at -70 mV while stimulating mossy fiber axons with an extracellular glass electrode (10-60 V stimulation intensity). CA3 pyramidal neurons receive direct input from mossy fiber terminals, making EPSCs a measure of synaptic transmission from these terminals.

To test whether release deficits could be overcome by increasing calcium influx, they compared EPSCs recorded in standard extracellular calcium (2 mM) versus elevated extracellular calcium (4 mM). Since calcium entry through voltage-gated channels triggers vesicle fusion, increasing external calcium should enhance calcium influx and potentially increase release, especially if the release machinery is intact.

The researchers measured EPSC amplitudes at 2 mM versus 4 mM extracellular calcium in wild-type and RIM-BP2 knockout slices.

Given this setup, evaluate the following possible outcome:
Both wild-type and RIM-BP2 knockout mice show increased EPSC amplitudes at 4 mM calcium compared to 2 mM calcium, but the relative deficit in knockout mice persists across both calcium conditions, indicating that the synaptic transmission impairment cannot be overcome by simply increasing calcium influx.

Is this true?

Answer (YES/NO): NO